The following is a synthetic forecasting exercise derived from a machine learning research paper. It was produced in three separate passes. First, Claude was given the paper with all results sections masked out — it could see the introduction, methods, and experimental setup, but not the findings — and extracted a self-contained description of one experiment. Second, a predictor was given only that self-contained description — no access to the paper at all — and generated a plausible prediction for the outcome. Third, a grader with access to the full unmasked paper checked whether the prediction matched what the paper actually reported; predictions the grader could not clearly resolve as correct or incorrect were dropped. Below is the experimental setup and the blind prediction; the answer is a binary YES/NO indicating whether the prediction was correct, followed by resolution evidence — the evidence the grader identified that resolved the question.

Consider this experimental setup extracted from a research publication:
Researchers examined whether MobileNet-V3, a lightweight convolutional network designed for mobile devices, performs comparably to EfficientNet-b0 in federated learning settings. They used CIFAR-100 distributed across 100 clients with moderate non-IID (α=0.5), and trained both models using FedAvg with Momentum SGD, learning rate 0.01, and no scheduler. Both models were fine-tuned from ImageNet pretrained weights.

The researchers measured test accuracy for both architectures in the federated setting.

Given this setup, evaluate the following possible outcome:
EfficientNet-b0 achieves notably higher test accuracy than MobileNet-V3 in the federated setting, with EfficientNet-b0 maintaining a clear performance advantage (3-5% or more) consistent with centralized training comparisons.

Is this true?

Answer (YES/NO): YES